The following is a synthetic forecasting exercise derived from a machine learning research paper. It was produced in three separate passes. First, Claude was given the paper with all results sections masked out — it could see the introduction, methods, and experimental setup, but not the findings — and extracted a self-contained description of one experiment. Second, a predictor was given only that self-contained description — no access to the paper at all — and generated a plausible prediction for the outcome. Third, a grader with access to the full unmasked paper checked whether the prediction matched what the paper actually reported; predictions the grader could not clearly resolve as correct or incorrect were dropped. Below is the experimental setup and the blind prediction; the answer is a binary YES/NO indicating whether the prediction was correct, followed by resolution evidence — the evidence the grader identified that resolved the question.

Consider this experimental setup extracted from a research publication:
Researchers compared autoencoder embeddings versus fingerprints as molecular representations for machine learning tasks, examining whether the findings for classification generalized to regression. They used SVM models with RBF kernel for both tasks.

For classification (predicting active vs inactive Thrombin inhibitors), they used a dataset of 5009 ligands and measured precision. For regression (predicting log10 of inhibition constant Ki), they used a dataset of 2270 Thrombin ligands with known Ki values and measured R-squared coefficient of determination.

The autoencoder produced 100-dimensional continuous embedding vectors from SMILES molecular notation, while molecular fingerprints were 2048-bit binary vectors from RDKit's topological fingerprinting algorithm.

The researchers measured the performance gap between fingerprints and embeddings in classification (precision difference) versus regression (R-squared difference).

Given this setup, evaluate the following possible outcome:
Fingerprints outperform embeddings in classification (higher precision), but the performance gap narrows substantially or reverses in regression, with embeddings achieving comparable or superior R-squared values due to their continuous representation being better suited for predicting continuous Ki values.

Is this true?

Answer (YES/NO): NO